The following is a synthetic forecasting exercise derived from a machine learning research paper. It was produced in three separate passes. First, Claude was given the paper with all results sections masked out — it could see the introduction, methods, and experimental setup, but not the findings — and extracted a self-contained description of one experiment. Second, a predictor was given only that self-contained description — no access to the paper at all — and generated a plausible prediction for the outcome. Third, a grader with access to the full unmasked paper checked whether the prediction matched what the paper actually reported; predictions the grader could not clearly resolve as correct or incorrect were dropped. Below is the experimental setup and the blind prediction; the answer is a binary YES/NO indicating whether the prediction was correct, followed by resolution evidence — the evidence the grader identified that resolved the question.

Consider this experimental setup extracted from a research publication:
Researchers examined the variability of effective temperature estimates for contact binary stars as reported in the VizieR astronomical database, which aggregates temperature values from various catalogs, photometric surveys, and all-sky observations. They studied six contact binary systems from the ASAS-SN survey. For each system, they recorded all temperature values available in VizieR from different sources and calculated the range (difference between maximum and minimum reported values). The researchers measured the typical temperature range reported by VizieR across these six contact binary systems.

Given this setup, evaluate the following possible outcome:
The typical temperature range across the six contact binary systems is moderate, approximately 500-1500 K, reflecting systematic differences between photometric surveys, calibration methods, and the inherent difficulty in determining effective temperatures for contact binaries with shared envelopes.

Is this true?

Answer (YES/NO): YES